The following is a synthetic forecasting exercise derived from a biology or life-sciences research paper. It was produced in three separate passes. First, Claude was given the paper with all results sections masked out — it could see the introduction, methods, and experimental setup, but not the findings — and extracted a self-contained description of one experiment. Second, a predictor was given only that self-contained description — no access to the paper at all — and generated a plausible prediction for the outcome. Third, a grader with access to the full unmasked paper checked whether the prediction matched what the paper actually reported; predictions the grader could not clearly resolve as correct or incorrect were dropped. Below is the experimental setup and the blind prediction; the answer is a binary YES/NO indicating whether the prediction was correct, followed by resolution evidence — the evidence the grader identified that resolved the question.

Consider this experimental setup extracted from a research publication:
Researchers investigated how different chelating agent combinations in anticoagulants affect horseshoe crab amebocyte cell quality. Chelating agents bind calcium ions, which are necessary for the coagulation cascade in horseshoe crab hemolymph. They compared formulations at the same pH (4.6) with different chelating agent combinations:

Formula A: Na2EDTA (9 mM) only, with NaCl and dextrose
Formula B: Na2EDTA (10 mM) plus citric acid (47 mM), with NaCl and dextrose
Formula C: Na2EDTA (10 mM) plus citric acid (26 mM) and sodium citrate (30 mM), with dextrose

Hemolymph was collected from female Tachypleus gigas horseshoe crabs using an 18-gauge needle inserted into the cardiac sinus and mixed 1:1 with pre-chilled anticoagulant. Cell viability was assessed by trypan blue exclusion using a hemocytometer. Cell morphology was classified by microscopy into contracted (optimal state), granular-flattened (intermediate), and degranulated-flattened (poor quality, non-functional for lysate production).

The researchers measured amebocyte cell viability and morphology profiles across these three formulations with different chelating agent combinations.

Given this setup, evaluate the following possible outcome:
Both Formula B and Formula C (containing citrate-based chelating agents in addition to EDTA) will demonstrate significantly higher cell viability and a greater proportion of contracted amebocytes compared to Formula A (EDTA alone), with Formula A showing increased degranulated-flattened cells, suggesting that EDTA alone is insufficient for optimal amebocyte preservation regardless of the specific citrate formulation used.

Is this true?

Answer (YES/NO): NO